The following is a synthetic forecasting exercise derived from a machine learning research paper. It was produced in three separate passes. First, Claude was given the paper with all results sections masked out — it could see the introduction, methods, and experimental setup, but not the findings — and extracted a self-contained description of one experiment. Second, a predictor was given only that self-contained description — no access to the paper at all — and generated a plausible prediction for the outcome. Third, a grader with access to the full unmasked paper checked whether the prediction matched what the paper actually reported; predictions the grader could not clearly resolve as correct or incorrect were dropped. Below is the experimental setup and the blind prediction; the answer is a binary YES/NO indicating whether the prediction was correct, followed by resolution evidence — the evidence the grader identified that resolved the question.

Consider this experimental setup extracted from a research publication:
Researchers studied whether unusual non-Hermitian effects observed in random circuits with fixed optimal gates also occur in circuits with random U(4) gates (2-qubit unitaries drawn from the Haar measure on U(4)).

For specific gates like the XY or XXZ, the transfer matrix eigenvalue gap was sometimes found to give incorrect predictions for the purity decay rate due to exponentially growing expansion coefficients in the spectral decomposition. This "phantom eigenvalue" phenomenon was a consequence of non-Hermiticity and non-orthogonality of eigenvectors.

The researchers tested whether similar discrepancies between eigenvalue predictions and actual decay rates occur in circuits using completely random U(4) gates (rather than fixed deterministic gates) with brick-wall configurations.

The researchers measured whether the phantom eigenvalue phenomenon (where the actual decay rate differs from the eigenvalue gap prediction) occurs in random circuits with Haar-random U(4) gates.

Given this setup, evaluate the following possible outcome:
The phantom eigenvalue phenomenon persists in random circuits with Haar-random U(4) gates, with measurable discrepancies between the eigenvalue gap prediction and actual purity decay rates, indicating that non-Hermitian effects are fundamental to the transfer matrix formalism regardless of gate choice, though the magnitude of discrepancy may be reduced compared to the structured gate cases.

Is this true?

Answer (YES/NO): YES